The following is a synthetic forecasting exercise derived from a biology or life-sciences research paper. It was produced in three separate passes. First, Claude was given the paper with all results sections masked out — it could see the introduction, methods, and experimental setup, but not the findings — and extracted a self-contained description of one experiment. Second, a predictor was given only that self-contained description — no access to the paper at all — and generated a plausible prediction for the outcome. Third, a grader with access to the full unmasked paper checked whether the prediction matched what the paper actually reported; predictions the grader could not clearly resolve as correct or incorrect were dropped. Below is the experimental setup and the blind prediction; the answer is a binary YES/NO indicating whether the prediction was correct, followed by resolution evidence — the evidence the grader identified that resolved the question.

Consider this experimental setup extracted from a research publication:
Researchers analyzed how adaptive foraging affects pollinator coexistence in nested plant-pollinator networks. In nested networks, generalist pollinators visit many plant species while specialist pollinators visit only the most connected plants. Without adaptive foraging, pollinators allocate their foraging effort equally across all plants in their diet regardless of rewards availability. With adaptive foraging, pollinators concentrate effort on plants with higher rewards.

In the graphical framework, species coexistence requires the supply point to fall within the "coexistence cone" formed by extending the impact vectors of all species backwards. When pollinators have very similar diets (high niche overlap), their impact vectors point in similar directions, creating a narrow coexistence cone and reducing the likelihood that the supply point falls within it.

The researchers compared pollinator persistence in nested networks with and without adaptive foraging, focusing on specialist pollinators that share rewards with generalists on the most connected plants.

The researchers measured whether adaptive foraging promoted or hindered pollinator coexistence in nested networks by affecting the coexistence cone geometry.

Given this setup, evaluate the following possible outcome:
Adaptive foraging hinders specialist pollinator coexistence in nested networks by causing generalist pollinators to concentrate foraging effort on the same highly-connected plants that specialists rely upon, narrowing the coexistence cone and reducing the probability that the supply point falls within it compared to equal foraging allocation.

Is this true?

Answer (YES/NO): NO